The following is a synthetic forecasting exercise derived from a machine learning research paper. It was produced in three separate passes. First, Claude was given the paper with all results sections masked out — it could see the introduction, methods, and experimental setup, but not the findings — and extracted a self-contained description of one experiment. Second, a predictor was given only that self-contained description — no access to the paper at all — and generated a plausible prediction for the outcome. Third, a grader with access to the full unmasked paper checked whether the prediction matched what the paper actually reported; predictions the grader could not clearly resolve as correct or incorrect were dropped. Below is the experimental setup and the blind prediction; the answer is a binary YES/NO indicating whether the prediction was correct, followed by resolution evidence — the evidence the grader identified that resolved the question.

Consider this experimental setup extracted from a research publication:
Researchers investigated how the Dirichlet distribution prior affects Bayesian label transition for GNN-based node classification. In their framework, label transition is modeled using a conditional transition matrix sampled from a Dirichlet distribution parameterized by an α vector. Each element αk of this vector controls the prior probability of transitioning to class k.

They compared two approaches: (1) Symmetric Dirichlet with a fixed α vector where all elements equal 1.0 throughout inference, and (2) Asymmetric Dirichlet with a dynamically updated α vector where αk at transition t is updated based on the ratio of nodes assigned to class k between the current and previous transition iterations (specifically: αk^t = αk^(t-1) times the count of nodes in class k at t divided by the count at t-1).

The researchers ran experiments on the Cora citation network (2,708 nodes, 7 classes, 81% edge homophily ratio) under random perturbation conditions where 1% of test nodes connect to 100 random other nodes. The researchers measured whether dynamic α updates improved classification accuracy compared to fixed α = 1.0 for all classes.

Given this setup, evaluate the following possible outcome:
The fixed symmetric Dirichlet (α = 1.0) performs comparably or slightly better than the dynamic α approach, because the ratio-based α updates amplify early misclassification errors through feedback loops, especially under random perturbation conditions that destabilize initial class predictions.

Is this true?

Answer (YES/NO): NO